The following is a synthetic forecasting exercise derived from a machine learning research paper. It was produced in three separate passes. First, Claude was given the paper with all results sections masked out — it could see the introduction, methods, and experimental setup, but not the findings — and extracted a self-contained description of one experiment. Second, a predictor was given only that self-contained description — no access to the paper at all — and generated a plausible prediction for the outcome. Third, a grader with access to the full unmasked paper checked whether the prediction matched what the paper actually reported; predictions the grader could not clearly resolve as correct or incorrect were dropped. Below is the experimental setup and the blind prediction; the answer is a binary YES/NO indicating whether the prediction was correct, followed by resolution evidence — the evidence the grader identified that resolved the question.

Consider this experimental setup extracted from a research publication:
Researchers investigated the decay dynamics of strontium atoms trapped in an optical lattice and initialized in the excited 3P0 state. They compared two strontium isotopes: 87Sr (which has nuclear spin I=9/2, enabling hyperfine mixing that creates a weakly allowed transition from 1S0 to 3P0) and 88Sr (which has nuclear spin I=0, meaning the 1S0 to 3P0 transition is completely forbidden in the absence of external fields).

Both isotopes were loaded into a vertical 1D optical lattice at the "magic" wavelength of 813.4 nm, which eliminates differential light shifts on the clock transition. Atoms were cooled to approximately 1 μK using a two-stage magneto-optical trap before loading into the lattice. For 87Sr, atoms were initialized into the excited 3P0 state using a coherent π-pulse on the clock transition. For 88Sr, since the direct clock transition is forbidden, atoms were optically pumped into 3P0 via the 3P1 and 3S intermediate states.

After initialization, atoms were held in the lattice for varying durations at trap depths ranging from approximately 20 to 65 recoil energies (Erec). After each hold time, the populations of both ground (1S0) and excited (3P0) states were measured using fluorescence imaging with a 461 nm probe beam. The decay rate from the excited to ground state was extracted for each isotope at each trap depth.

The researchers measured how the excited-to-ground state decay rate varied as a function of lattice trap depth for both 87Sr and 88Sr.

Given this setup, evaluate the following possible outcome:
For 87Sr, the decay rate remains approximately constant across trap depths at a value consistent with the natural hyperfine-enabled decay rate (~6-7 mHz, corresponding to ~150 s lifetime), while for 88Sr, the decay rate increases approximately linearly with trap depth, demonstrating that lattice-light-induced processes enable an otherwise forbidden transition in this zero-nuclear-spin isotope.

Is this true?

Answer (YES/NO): NO